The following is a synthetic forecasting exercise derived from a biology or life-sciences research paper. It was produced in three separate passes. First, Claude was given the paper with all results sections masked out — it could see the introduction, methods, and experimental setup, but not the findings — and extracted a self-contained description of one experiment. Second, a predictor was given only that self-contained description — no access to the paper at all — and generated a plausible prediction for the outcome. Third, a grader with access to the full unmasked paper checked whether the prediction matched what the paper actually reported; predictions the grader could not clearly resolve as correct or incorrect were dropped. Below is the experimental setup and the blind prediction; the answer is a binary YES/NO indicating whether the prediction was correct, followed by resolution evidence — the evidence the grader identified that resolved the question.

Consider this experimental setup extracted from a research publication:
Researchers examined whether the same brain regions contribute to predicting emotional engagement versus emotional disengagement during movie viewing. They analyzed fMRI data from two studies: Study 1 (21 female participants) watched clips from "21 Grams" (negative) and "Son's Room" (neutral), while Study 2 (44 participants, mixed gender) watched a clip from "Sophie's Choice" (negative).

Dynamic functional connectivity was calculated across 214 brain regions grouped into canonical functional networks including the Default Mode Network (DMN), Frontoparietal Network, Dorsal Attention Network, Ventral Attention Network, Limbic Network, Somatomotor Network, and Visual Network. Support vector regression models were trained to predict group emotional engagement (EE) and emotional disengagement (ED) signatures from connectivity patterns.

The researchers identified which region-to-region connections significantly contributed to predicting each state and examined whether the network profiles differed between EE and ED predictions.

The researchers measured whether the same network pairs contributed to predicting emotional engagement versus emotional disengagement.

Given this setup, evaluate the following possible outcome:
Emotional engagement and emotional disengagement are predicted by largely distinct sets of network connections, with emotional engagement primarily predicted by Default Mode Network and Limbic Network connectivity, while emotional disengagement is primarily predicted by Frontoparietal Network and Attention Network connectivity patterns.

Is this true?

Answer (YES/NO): NO